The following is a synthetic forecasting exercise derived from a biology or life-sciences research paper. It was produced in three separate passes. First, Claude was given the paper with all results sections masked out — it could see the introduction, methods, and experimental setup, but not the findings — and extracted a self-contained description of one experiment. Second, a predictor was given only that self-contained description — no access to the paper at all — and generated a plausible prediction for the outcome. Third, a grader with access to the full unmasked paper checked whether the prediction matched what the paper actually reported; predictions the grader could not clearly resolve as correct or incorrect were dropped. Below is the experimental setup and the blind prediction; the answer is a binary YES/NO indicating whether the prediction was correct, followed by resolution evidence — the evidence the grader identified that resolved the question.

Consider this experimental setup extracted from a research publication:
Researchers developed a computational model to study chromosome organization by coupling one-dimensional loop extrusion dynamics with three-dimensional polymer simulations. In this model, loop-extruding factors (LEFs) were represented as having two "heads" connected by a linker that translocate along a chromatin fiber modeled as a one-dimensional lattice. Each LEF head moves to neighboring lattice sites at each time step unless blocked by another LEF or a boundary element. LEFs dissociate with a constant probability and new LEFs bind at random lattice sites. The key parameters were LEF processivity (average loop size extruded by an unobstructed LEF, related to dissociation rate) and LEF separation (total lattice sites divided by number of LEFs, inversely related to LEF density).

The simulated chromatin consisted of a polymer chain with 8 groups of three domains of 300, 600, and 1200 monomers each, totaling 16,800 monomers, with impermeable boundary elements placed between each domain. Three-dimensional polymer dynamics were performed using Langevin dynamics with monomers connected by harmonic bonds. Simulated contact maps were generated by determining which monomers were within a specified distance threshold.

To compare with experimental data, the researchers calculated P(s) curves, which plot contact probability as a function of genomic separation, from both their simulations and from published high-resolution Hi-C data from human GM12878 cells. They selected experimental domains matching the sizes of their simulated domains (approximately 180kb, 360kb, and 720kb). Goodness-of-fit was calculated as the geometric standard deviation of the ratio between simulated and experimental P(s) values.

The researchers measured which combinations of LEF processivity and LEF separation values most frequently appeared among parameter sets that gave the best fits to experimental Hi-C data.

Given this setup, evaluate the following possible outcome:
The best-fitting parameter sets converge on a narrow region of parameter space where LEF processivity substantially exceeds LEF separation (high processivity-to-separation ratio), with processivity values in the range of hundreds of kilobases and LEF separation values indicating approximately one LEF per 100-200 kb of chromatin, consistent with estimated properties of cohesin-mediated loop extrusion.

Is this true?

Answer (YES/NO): NO